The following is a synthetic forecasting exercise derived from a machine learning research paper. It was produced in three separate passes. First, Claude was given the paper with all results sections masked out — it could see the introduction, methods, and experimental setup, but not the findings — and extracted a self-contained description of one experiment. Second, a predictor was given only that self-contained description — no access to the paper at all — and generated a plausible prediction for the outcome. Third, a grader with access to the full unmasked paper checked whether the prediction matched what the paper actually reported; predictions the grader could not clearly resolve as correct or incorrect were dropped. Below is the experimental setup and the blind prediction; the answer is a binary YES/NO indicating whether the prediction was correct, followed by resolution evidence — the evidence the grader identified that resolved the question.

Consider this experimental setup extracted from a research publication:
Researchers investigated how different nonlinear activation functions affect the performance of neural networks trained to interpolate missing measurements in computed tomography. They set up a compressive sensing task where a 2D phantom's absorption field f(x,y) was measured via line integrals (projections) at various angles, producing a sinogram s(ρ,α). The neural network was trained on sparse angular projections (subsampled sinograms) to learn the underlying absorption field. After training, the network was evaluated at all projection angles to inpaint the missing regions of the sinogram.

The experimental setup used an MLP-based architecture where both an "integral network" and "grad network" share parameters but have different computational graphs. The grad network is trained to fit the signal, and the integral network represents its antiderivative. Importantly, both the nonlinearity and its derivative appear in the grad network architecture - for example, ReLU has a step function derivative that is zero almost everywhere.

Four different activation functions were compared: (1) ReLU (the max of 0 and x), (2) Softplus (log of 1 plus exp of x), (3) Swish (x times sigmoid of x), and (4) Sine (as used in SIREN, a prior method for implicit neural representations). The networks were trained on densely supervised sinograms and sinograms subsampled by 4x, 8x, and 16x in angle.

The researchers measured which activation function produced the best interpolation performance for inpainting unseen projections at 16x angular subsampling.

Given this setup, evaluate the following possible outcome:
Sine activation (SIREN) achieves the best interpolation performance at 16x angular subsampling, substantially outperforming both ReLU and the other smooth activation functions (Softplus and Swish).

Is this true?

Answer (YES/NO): NO